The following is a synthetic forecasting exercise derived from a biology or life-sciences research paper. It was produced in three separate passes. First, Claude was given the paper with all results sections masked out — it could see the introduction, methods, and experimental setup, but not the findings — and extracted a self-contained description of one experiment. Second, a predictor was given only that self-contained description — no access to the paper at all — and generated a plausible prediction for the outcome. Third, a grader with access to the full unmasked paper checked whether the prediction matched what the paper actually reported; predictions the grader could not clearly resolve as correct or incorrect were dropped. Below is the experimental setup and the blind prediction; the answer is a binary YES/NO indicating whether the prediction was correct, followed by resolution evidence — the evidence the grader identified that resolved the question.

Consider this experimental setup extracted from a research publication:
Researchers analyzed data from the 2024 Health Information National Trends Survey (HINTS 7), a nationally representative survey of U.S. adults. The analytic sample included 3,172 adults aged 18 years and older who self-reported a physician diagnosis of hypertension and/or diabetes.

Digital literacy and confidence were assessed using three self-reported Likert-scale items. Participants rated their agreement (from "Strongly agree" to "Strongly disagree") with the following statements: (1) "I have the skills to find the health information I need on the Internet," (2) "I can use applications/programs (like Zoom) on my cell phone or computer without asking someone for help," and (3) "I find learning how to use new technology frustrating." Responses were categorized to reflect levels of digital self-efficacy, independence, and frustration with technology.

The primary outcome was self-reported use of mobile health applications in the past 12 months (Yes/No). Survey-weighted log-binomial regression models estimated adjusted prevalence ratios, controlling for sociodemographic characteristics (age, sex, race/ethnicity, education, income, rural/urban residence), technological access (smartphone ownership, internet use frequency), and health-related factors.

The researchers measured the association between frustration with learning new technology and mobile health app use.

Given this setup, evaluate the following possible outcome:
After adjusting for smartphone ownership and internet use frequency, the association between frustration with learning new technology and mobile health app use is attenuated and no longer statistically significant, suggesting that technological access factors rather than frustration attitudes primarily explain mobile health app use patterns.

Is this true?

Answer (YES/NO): NO